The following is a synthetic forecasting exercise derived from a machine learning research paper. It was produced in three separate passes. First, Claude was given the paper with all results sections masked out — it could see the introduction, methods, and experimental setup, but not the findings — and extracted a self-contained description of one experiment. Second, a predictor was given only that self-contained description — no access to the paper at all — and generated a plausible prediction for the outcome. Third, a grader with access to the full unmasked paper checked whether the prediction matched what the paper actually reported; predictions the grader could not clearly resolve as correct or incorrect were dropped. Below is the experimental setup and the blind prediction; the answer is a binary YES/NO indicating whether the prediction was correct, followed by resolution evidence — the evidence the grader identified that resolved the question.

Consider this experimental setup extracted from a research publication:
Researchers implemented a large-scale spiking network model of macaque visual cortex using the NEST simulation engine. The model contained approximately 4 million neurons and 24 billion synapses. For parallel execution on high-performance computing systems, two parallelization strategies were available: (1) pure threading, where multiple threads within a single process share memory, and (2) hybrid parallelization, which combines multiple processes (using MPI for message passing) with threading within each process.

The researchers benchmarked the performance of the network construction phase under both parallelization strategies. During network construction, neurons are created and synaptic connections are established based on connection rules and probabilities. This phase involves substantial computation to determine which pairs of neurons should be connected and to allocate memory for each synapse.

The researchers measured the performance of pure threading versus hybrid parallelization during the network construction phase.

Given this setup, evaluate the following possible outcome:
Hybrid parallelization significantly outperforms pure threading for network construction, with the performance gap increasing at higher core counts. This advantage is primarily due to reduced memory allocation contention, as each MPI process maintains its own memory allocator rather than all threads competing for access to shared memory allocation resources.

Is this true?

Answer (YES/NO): NO